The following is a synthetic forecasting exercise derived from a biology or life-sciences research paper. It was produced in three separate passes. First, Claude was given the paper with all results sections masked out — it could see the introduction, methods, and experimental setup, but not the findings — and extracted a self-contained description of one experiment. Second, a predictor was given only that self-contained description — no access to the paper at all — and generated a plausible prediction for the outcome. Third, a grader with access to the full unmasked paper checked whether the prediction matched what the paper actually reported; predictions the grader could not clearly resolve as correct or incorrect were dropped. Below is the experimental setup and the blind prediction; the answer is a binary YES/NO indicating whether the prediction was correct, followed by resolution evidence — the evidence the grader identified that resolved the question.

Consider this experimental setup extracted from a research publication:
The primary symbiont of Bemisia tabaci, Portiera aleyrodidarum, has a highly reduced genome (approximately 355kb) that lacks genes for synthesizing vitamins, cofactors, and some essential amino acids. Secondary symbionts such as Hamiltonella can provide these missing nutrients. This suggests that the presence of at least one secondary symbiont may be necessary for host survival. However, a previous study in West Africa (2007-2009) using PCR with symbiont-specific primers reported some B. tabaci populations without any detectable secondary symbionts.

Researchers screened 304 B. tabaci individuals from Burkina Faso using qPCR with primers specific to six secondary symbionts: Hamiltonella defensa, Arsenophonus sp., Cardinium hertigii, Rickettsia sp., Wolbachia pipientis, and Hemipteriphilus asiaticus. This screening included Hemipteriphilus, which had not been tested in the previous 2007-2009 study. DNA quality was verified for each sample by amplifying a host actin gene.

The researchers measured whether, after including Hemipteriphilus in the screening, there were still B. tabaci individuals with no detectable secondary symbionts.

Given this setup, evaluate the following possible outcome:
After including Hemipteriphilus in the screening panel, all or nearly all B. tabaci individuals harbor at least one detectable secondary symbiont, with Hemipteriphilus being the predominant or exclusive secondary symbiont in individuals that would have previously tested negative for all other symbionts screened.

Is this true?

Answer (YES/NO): NO